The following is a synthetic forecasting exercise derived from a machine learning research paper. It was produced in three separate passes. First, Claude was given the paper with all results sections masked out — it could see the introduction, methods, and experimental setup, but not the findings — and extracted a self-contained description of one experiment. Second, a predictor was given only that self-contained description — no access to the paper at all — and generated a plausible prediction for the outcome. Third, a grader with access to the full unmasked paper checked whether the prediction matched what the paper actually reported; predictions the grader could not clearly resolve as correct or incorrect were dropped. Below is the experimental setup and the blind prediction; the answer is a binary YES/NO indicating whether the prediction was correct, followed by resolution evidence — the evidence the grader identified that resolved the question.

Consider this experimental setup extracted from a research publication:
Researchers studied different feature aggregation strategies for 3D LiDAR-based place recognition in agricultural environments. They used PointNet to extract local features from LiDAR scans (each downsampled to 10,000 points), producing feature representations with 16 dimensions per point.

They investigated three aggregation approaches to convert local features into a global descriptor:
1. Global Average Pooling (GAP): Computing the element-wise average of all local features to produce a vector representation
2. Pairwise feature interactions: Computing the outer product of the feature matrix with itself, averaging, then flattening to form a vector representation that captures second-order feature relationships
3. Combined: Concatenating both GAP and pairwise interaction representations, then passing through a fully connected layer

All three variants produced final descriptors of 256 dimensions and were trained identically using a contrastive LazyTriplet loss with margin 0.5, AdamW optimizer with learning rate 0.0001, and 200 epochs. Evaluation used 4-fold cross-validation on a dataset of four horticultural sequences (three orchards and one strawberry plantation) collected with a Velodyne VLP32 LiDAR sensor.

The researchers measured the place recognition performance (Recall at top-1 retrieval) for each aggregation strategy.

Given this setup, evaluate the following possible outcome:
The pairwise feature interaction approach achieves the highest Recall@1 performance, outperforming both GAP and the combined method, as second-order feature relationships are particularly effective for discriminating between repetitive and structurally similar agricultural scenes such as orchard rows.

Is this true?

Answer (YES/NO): NO